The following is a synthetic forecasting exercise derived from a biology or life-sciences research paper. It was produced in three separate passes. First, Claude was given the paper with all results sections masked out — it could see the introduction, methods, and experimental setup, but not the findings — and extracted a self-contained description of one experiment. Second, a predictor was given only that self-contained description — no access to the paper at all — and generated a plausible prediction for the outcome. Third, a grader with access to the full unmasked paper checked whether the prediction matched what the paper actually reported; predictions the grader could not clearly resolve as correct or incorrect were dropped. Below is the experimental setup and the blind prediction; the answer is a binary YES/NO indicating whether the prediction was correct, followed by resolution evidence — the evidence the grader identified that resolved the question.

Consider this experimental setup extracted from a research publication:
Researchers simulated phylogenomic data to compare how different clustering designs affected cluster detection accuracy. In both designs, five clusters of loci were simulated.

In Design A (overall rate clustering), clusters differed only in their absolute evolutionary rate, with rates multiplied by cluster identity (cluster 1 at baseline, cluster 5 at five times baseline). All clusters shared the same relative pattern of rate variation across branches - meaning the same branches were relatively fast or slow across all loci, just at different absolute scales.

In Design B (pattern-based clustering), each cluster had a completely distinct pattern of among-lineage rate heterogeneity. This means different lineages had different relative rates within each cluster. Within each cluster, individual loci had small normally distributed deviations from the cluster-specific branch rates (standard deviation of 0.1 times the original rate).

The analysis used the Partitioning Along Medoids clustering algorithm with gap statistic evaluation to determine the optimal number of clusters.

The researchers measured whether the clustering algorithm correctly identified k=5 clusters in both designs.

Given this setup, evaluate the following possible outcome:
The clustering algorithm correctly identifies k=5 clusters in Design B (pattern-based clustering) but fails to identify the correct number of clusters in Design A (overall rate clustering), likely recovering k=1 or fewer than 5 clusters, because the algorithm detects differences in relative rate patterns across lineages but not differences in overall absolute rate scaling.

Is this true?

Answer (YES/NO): NO